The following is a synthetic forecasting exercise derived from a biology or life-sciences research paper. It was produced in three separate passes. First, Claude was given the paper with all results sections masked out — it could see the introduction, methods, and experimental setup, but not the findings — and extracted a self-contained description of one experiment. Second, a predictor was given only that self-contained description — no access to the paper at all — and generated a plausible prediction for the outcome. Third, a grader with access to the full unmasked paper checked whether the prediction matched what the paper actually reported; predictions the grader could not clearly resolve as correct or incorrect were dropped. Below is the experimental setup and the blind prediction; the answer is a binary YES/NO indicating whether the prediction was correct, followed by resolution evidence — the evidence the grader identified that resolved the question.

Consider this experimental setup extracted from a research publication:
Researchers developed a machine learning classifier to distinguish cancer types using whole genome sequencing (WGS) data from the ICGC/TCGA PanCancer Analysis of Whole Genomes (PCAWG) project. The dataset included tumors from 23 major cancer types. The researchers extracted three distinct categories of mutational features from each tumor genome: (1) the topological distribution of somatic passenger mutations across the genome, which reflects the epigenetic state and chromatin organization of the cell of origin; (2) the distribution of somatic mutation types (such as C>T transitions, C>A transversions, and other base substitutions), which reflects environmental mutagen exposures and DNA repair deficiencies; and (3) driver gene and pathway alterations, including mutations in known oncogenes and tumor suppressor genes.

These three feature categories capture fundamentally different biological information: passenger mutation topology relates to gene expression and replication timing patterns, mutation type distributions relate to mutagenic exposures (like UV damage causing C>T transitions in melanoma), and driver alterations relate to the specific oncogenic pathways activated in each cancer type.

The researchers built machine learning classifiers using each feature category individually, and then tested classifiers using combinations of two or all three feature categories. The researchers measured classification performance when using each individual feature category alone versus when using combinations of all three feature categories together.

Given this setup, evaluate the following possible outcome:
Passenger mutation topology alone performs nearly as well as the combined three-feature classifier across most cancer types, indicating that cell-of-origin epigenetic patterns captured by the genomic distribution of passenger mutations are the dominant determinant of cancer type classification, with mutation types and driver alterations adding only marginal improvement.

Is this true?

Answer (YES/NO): NO